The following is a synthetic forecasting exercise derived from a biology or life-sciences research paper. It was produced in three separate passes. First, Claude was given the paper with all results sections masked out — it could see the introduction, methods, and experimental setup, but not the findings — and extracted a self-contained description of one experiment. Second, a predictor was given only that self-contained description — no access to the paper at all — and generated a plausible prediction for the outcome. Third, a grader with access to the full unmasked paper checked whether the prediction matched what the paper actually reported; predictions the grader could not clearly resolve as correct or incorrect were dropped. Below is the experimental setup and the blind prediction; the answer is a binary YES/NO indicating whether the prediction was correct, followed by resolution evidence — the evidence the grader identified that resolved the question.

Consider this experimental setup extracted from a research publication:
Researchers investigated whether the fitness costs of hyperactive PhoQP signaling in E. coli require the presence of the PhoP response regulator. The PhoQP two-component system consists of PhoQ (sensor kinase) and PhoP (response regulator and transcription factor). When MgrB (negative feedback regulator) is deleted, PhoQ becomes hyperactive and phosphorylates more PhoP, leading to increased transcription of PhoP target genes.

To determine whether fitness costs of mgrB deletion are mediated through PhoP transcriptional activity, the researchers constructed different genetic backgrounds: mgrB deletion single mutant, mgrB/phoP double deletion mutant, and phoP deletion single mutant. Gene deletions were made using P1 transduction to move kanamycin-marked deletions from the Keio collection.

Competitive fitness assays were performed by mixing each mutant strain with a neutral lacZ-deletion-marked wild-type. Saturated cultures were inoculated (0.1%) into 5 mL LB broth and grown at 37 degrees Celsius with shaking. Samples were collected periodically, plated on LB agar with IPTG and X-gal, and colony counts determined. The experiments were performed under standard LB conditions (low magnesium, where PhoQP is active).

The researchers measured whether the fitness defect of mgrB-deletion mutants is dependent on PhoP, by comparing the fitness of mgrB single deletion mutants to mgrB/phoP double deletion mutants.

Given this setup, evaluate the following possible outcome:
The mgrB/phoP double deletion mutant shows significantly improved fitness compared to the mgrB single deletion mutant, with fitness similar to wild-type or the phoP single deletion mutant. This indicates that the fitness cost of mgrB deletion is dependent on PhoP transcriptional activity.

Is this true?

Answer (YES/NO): YES